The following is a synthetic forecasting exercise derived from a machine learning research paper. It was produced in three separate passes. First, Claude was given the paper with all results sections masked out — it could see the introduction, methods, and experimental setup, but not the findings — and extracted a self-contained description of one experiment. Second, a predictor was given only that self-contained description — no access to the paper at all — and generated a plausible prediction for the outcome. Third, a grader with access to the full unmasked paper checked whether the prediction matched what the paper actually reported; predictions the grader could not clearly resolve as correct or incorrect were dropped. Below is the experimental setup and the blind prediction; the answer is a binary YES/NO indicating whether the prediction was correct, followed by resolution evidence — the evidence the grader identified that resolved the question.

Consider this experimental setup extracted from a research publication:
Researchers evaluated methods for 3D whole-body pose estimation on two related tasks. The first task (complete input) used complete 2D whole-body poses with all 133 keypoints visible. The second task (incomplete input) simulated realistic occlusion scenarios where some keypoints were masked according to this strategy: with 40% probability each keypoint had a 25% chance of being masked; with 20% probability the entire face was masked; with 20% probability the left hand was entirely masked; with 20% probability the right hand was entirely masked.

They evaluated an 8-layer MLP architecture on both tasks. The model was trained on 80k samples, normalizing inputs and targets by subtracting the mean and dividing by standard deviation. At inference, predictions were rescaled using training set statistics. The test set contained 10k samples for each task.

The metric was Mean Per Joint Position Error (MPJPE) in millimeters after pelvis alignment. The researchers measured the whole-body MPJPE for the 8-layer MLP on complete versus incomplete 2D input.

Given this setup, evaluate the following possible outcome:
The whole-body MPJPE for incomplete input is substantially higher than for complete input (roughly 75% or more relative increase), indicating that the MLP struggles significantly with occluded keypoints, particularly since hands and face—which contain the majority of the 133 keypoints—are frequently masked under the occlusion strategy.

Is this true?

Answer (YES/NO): NO